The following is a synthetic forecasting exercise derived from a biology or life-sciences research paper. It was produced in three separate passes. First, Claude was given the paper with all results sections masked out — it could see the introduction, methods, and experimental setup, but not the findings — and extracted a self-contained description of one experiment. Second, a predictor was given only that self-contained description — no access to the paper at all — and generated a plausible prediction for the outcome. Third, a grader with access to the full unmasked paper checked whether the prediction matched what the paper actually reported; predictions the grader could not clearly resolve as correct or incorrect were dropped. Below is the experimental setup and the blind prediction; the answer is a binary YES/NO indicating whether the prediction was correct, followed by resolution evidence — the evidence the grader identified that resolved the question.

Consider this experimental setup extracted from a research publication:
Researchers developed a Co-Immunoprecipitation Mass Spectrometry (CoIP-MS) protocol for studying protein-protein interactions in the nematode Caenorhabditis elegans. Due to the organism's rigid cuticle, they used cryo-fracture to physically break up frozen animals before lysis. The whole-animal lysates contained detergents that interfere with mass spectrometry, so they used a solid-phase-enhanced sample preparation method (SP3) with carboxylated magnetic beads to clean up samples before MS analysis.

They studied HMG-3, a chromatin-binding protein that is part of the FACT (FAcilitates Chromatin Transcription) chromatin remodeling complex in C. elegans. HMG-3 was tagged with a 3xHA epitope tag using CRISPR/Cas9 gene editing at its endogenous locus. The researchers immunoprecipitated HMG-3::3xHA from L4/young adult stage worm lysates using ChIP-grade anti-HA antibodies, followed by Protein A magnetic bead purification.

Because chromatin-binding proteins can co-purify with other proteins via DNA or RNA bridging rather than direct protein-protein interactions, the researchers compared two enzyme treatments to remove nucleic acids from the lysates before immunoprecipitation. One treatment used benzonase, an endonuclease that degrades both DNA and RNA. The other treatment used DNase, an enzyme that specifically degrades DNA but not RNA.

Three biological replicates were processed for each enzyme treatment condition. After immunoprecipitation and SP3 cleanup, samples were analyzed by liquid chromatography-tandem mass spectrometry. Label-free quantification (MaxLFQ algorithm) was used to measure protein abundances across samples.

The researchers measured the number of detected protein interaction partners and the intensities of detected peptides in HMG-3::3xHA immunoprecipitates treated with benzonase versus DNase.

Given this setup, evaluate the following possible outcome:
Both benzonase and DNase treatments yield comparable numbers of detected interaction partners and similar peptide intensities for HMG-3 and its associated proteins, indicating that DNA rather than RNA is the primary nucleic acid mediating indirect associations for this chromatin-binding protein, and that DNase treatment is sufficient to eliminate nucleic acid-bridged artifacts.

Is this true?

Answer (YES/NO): NO